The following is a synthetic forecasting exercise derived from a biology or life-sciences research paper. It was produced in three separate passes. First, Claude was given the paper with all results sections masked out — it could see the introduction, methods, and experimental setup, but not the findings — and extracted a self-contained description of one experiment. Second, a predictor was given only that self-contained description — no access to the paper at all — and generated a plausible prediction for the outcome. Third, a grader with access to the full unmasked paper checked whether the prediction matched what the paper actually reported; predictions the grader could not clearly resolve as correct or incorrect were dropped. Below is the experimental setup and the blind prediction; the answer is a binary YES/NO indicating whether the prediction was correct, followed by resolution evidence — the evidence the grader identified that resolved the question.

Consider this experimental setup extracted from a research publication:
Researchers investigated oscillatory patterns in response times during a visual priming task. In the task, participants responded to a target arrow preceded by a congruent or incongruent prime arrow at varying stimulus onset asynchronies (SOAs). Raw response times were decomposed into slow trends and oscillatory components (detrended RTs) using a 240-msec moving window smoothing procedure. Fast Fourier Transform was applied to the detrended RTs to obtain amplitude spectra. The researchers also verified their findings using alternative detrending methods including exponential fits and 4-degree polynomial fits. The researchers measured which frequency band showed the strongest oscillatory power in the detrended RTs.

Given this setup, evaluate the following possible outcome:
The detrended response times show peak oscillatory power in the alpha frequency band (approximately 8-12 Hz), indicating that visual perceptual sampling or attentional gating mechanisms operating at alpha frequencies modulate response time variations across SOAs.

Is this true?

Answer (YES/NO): NO